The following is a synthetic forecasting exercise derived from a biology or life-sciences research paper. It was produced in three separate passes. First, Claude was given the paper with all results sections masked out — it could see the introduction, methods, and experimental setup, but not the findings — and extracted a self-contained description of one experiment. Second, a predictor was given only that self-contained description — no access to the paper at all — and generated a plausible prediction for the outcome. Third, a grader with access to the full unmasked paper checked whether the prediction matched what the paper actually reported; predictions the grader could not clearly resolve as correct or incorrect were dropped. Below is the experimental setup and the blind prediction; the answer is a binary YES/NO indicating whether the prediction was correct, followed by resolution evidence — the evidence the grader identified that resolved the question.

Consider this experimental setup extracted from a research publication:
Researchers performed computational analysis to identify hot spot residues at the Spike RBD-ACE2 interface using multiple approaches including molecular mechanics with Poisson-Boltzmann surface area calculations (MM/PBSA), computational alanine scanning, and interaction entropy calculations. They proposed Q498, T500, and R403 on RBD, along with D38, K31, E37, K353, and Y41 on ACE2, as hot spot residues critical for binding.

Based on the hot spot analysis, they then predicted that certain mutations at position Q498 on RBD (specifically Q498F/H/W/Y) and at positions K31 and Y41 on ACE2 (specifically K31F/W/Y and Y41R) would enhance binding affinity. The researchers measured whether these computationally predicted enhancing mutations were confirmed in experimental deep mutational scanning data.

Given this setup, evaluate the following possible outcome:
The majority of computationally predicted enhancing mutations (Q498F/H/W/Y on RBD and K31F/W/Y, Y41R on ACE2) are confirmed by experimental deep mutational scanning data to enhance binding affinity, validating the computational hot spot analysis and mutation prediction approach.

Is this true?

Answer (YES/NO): YES